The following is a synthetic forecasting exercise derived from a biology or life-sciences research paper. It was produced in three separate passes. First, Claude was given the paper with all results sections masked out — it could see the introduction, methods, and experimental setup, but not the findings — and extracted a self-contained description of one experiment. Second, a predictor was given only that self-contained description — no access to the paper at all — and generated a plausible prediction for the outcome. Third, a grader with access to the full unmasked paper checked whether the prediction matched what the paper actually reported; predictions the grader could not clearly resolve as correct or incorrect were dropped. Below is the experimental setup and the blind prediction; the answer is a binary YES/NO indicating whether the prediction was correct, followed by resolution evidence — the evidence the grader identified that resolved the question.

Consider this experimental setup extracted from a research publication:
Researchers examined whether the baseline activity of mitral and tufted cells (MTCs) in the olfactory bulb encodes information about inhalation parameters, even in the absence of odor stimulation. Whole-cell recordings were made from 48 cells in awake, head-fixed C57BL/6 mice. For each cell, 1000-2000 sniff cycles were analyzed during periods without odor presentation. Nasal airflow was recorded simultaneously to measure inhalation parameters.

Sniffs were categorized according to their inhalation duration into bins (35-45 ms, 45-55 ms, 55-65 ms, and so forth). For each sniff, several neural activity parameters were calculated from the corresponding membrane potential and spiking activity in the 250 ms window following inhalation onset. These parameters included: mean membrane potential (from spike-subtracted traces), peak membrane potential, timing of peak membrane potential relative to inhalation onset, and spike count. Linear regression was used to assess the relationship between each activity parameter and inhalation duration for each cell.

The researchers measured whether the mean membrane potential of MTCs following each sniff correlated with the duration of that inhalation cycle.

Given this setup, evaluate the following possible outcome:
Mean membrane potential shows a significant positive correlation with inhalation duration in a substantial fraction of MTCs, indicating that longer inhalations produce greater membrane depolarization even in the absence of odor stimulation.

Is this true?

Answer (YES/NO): NO